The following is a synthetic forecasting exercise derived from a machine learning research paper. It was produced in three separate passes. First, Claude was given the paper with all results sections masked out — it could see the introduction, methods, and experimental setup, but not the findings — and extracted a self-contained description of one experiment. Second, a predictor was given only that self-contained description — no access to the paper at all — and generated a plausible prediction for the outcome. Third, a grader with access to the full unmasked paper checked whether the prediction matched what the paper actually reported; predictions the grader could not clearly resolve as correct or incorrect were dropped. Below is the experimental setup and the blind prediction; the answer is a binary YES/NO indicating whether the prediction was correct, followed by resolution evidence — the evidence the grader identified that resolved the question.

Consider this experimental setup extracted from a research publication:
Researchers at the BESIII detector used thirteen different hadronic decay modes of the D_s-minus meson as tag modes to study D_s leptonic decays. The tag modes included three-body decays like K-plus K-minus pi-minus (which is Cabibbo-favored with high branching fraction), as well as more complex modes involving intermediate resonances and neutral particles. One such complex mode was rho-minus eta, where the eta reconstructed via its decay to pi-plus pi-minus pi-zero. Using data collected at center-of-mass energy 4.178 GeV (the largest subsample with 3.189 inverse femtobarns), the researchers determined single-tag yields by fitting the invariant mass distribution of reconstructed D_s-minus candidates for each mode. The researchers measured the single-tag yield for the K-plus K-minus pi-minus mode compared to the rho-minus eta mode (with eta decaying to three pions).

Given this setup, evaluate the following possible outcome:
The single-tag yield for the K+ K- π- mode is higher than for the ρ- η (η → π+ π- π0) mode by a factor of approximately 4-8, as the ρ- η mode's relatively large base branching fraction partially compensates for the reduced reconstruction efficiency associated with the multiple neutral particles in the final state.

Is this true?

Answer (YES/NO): NO